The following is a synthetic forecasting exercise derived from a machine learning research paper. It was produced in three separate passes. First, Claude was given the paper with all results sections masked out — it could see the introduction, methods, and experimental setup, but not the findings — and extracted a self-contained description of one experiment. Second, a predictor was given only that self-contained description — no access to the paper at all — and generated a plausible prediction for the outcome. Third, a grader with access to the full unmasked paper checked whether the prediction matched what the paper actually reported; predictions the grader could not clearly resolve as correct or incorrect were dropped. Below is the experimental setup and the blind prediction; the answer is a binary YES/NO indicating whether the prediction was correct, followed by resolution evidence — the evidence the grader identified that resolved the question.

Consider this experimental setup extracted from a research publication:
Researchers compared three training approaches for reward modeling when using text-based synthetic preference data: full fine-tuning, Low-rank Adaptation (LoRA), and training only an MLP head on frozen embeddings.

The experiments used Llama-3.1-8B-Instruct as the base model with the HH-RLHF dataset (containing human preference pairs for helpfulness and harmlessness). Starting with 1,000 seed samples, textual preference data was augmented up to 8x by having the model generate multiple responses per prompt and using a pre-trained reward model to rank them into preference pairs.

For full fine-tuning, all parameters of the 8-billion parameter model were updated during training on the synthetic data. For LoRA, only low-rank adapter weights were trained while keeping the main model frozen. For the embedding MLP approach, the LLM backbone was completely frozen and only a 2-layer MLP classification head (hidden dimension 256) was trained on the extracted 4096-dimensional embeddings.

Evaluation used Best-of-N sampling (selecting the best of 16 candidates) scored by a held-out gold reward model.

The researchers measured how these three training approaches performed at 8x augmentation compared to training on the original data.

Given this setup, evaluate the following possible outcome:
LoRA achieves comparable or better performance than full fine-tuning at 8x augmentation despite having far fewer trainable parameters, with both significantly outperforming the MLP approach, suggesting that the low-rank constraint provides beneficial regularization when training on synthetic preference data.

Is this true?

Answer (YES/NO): NO